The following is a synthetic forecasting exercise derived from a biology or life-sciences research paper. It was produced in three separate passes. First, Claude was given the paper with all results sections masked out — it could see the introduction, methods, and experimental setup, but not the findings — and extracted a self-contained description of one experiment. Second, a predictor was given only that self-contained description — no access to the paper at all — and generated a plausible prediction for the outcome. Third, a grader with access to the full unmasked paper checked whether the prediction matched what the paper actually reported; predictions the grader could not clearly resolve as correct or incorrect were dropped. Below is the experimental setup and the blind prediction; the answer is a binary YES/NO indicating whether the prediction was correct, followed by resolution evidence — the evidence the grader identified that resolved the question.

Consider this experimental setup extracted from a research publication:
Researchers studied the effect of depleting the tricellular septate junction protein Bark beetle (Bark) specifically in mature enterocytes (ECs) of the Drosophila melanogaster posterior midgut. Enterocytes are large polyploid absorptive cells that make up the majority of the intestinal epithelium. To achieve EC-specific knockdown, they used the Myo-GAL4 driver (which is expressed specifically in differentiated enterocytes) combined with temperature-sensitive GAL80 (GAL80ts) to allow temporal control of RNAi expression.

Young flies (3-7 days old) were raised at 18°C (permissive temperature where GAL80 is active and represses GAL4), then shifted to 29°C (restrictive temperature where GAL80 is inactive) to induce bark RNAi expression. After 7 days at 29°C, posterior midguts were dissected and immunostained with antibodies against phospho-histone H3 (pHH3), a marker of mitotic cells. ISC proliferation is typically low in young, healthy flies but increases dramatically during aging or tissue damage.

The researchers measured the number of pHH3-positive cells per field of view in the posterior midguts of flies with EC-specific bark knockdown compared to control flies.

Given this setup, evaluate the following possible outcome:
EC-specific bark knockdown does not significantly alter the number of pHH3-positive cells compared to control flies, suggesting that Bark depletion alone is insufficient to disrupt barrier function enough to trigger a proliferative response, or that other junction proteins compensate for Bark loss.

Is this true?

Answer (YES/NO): NO